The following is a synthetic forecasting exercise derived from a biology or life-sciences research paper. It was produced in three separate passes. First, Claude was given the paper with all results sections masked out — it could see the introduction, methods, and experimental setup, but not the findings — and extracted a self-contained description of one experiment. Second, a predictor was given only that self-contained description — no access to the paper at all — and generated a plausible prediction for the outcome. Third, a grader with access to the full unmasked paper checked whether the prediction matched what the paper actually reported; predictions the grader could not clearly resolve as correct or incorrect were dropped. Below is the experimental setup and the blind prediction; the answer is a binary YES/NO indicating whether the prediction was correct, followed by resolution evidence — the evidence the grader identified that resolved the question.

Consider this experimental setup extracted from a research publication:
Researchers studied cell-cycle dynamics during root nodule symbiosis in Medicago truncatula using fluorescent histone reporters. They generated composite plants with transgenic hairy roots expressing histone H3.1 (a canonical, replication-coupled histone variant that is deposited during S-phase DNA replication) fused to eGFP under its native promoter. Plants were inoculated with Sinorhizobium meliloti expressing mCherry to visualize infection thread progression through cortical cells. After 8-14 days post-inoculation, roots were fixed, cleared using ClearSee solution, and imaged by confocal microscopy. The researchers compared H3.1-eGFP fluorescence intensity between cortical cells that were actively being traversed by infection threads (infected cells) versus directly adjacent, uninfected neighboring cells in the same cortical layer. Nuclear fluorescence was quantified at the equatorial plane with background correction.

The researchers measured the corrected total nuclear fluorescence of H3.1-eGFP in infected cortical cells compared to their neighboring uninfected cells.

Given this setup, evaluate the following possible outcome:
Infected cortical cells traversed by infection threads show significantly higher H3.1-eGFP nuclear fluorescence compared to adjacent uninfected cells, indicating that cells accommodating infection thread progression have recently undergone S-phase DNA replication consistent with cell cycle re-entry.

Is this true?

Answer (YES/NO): NO